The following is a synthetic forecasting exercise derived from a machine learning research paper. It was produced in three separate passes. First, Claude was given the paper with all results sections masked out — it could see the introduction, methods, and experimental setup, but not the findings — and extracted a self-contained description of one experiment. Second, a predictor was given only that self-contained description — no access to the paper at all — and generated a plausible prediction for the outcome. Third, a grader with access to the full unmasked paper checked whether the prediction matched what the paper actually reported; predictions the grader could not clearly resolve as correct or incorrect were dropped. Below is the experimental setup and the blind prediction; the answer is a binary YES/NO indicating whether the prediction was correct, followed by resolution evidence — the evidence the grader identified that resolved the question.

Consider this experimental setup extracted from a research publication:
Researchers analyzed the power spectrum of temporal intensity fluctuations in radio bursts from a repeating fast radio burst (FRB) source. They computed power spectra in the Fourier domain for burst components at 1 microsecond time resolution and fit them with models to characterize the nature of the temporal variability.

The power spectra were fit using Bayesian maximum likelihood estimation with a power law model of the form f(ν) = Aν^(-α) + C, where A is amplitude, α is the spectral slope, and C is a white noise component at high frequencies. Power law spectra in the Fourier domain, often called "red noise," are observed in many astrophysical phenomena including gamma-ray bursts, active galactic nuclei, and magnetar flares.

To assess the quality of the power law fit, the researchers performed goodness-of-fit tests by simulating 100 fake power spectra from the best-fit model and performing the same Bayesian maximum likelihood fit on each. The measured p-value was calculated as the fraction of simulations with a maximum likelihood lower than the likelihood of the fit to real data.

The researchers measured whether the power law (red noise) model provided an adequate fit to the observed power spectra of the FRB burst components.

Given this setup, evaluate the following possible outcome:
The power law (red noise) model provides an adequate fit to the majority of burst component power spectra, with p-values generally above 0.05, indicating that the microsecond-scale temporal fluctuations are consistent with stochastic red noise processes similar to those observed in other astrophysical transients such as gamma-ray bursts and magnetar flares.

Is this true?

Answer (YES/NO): YES